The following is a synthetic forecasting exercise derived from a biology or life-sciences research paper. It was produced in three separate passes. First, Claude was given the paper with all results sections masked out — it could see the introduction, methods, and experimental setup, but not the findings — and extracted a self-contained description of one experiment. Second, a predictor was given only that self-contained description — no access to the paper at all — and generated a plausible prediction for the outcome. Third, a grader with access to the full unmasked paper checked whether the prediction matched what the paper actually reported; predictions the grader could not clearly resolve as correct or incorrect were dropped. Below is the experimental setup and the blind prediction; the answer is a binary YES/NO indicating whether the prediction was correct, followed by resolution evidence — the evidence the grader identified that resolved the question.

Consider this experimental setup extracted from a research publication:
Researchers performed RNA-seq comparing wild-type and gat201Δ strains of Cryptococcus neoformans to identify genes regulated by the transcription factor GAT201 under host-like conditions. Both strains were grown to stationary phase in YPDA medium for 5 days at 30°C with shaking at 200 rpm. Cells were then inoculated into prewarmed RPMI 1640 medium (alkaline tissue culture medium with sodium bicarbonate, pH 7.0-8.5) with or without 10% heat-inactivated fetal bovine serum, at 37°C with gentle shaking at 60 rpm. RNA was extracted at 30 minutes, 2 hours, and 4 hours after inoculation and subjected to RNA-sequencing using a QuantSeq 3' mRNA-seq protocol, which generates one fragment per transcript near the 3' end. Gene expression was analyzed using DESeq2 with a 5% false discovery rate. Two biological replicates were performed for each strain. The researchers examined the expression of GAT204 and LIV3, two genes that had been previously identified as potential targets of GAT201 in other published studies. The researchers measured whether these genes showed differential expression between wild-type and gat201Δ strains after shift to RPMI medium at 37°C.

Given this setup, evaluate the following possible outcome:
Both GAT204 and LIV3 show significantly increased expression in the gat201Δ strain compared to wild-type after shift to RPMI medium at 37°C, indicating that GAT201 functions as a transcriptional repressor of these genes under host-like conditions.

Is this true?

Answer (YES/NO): NO